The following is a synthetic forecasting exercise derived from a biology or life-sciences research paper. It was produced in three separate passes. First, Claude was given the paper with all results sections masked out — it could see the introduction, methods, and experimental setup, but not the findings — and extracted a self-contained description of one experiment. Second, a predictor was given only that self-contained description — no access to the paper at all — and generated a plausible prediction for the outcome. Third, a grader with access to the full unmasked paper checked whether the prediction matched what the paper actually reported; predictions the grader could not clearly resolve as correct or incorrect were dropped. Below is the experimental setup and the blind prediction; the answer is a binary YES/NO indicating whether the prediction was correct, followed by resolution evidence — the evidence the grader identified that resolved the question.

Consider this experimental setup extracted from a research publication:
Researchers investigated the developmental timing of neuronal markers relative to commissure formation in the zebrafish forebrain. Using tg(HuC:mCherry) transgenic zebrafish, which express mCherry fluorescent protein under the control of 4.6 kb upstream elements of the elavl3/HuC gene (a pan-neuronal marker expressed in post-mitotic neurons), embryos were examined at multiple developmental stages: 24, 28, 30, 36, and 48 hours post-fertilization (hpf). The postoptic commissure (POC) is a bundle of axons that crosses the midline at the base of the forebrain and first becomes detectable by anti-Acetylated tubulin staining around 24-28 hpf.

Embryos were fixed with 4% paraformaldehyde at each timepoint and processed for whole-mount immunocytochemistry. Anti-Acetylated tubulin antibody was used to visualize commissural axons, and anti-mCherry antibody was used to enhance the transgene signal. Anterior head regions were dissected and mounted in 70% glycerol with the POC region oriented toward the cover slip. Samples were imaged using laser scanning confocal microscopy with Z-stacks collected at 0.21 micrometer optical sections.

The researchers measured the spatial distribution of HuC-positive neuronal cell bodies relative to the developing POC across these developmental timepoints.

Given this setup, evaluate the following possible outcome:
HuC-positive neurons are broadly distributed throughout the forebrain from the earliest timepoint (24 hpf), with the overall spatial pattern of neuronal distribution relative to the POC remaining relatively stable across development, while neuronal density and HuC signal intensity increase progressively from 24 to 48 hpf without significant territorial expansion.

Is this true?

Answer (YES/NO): NO